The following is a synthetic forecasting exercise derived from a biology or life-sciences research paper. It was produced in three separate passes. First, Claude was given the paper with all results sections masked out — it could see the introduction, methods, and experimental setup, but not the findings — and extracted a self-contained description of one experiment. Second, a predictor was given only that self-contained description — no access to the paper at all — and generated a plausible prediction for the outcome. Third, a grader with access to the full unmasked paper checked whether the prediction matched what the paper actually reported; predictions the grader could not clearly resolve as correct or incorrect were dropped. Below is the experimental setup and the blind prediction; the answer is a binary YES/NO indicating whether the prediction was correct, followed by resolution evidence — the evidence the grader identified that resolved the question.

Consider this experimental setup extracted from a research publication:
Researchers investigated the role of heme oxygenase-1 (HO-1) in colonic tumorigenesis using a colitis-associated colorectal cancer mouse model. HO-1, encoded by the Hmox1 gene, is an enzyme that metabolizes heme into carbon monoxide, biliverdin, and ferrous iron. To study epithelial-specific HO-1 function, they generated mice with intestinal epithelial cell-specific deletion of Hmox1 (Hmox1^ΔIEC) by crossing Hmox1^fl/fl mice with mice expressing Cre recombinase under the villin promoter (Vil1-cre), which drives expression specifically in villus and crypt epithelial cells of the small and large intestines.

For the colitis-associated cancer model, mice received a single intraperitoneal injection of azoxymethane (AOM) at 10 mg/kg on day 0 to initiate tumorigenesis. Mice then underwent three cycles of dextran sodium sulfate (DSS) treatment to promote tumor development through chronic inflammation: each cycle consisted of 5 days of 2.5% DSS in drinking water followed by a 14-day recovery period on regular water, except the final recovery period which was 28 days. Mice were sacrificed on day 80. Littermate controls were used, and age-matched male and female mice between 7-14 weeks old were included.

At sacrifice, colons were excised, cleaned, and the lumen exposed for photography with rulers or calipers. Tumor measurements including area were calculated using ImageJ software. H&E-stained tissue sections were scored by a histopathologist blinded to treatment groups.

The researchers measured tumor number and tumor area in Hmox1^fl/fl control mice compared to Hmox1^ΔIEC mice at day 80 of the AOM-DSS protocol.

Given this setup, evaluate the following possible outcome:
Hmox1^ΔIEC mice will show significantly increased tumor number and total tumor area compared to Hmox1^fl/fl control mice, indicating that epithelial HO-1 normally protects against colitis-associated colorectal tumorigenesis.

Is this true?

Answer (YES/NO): NO